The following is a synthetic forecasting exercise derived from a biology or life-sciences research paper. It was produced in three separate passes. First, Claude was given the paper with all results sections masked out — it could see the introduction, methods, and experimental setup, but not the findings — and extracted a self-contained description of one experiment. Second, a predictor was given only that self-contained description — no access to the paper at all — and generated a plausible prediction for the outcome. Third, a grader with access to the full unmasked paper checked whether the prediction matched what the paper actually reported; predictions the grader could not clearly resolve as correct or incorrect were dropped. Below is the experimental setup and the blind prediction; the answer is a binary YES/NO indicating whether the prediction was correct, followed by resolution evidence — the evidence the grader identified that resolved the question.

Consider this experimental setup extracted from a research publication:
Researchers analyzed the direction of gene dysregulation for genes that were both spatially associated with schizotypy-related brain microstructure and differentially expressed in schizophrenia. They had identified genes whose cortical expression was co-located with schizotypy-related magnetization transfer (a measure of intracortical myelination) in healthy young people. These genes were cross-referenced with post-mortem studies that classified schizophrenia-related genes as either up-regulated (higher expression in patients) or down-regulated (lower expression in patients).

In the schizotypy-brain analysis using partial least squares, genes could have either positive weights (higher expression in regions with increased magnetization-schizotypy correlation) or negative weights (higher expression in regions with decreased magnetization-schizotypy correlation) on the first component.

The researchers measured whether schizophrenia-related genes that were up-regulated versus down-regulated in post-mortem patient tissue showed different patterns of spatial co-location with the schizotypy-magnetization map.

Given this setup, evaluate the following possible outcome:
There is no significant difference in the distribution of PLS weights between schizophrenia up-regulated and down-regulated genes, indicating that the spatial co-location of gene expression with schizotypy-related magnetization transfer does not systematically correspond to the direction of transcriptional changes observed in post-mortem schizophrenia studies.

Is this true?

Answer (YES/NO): NO